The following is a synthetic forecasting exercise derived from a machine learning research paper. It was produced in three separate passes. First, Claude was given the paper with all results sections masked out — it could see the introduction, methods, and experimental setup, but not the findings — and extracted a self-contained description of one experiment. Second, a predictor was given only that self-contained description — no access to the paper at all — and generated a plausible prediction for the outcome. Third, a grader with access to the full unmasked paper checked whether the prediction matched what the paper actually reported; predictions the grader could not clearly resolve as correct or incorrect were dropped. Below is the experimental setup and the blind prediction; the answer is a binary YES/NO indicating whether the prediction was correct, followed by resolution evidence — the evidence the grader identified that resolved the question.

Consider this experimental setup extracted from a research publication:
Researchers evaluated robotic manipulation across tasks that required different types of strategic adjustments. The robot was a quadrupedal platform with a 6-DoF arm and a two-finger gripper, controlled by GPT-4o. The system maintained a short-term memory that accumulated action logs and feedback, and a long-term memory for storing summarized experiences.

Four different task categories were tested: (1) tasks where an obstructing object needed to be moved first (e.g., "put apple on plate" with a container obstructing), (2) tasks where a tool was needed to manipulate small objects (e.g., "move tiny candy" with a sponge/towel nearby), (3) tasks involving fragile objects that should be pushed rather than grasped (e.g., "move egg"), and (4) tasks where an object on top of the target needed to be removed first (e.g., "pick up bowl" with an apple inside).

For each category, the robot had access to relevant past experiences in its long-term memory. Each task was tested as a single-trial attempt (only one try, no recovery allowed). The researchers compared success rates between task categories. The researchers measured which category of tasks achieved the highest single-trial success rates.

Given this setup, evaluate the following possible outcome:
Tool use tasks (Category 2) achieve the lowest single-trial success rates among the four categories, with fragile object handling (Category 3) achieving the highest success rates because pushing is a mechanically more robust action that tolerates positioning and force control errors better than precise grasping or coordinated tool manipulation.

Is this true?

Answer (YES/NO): NO